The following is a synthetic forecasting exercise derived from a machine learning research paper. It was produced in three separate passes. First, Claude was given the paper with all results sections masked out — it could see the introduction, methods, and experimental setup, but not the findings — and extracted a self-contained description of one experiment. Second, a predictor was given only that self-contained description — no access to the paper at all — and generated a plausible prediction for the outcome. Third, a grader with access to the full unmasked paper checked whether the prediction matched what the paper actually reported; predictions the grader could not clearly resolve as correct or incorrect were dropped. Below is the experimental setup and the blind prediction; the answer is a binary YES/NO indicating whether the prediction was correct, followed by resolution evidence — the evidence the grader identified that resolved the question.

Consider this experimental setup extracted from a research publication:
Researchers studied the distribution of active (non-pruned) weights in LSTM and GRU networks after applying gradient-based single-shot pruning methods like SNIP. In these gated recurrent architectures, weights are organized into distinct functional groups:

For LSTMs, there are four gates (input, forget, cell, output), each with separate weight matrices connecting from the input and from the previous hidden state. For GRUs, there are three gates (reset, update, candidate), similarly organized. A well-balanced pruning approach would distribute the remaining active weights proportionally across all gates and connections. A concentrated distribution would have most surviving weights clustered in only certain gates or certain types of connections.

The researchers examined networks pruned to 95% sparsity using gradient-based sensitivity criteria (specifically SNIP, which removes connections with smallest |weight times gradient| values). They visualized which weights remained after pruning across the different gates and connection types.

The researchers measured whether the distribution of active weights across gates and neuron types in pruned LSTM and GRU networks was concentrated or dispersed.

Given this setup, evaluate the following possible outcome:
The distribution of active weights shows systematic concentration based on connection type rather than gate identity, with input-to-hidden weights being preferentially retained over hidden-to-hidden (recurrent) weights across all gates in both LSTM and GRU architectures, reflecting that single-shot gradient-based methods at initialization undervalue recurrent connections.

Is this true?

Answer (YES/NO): NO